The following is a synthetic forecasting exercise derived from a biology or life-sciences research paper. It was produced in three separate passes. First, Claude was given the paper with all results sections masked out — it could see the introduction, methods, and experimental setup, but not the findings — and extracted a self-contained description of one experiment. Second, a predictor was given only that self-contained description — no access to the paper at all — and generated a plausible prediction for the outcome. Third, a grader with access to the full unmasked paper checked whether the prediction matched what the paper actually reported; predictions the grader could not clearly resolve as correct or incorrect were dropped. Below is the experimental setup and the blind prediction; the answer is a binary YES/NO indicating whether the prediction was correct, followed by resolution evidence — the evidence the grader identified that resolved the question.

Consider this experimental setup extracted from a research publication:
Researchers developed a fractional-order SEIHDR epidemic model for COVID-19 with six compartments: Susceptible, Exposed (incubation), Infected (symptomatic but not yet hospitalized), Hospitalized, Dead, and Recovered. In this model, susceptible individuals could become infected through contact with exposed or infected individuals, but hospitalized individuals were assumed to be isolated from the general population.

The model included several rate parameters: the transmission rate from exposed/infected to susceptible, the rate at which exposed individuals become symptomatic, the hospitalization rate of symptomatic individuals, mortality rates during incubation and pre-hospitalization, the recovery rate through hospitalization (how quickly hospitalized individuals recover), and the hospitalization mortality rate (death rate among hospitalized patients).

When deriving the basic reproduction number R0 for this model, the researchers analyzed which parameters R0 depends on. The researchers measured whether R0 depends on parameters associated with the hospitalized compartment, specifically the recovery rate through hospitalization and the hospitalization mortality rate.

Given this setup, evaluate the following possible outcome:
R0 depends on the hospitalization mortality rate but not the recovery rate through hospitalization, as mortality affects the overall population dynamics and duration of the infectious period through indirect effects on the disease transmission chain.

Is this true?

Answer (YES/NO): NO